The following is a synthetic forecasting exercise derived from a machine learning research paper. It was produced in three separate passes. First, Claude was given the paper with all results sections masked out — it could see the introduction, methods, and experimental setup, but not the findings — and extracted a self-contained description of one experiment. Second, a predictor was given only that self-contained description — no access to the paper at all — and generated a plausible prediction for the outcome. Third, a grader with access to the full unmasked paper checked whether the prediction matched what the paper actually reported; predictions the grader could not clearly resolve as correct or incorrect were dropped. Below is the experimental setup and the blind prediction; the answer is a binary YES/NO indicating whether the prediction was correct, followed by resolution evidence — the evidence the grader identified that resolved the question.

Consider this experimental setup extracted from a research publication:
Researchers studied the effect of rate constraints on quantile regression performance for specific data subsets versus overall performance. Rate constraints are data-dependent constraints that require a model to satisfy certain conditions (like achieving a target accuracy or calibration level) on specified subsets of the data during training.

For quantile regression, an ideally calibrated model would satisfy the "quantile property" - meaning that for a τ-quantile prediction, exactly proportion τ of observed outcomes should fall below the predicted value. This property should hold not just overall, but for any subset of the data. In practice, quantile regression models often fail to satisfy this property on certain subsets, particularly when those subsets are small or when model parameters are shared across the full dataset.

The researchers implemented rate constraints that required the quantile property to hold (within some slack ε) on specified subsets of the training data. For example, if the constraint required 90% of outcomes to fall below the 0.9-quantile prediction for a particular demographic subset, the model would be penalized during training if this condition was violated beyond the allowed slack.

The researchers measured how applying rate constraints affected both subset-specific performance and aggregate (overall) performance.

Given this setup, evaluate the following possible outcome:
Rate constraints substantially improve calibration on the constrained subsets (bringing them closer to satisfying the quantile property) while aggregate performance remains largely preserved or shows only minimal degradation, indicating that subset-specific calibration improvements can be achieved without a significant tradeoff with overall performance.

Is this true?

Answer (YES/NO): NO